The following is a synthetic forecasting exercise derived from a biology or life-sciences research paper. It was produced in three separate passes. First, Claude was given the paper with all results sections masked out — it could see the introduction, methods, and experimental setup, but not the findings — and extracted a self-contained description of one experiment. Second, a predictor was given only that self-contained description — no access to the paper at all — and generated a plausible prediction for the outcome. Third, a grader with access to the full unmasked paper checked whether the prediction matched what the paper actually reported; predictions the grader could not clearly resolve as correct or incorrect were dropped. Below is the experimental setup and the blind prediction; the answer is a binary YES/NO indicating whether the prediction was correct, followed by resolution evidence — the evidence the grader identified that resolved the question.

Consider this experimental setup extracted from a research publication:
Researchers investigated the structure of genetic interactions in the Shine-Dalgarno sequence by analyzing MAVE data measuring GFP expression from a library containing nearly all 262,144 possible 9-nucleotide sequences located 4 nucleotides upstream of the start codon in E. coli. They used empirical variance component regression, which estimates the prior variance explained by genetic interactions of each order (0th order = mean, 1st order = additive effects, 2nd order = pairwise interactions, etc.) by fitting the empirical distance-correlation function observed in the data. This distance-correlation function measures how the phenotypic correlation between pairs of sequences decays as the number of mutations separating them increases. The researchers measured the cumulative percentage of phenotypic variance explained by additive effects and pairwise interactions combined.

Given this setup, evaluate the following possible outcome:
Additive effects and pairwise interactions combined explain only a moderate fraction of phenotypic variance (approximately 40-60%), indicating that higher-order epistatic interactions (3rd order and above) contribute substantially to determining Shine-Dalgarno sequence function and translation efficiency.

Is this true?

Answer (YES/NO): YES